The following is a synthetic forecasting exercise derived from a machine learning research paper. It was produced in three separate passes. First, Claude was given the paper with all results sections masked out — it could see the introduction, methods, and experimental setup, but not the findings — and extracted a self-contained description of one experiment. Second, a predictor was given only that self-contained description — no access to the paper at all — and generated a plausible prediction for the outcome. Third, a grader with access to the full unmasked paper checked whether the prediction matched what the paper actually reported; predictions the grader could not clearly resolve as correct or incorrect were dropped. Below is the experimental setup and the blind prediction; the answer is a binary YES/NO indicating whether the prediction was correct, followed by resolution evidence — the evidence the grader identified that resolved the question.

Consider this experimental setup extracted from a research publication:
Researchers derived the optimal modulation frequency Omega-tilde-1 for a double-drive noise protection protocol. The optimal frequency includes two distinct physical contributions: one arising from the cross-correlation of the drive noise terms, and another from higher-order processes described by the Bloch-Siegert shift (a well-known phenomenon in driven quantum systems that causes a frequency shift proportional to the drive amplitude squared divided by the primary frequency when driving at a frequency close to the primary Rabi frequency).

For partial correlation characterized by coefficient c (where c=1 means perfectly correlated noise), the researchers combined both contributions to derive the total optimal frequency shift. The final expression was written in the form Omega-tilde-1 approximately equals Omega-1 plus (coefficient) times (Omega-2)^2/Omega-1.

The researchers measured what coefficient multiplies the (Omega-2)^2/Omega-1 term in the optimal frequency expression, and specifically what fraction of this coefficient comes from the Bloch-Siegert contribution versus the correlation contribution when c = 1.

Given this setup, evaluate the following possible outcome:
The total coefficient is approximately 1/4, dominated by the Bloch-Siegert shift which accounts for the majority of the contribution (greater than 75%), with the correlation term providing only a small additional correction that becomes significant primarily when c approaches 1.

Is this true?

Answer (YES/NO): NO